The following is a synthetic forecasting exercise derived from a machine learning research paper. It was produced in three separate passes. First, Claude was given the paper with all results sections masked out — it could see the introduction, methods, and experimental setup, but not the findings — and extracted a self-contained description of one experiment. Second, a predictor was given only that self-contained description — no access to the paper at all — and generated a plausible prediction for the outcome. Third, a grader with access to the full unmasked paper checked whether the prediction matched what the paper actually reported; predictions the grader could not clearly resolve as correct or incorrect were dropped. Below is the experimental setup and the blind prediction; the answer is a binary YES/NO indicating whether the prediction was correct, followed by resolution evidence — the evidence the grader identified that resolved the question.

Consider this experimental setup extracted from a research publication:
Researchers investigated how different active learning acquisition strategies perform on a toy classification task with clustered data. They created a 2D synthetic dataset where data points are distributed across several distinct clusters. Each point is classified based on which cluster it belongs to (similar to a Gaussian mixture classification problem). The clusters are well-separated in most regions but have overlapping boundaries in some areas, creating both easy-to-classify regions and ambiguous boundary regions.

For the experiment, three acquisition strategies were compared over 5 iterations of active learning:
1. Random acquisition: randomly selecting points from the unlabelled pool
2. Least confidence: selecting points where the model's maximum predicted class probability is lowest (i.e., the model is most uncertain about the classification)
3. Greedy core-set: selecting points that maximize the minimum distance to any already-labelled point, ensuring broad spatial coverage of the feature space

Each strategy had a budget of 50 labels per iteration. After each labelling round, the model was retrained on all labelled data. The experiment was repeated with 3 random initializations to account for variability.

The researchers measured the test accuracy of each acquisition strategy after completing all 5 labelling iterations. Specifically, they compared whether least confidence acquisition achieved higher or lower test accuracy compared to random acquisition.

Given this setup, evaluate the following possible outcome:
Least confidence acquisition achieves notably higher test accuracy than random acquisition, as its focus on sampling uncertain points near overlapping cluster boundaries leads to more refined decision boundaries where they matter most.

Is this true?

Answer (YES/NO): NO